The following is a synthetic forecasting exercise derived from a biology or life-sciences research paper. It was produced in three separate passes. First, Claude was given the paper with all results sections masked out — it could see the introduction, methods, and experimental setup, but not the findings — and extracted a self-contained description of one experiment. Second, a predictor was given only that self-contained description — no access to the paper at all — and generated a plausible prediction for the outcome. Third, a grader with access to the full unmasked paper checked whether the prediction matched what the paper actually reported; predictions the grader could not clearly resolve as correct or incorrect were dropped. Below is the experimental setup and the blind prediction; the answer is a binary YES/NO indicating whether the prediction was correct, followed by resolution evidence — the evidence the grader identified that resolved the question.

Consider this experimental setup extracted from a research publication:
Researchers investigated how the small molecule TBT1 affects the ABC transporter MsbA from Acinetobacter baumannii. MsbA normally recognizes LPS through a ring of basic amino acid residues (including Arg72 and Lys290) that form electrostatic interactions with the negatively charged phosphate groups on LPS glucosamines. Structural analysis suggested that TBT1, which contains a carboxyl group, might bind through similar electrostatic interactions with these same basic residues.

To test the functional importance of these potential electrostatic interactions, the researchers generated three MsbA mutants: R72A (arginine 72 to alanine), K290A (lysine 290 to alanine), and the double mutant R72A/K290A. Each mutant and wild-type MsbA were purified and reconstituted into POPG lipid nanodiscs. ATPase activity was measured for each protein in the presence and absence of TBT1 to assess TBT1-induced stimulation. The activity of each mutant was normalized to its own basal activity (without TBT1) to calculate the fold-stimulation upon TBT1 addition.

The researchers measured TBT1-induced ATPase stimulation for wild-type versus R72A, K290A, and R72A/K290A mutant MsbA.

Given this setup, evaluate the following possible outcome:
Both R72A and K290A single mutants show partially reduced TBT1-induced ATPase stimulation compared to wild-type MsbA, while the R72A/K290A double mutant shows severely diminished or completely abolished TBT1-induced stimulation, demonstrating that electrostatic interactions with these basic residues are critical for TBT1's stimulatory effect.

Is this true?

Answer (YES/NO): NO